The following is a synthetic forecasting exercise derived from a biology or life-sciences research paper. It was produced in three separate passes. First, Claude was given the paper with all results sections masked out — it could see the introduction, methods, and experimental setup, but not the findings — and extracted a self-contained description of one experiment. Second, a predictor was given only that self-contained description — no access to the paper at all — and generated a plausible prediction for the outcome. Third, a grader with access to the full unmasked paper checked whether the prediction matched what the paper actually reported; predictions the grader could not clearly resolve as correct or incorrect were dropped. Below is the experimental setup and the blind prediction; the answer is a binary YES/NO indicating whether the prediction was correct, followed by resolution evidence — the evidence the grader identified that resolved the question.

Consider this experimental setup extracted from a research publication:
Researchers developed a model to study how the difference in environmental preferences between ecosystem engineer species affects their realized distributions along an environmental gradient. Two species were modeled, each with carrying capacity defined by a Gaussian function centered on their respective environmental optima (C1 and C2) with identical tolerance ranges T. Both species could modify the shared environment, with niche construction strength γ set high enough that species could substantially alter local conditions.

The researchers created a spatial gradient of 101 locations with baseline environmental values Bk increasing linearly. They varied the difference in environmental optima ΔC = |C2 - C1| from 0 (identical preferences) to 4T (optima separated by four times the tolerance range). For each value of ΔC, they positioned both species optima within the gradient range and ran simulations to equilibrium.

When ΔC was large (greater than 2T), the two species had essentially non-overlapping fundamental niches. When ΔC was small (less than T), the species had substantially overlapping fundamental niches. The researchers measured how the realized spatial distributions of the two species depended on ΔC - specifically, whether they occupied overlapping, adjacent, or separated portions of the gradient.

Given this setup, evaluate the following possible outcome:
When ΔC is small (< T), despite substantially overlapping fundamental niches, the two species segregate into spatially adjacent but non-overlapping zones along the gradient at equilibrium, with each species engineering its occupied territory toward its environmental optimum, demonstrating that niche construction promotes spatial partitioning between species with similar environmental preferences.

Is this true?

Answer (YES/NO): NO